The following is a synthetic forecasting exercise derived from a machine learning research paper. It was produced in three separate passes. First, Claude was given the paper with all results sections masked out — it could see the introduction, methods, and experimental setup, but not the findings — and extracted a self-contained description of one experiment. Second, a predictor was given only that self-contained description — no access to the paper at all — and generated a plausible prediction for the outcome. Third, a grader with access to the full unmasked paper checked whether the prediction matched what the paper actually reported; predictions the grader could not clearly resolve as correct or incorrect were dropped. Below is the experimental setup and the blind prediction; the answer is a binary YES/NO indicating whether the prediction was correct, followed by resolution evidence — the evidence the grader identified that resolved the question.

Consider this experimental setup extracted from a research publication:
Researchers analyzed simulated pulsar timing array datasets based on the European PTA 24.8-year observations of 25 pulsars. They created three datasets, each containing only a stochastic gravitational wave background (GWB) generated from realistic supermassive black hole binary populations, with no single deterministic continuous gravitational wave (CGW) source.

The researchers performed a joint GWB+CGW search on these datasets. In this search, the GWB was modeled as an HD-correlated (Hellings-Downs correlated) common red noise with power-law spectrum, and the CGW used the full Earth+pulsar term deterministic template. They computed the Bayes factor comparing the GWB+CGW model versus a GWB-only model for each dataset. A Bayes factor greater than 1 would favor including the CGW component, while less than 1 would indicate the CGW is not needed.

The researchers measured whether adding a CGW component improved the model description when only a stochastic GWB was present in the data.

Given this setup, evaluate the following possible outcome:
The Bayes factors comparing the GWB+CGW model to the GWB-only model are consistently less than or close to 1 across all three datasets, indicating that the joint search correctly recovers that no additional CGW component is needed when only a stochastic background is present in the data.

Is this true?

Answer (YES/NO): YES